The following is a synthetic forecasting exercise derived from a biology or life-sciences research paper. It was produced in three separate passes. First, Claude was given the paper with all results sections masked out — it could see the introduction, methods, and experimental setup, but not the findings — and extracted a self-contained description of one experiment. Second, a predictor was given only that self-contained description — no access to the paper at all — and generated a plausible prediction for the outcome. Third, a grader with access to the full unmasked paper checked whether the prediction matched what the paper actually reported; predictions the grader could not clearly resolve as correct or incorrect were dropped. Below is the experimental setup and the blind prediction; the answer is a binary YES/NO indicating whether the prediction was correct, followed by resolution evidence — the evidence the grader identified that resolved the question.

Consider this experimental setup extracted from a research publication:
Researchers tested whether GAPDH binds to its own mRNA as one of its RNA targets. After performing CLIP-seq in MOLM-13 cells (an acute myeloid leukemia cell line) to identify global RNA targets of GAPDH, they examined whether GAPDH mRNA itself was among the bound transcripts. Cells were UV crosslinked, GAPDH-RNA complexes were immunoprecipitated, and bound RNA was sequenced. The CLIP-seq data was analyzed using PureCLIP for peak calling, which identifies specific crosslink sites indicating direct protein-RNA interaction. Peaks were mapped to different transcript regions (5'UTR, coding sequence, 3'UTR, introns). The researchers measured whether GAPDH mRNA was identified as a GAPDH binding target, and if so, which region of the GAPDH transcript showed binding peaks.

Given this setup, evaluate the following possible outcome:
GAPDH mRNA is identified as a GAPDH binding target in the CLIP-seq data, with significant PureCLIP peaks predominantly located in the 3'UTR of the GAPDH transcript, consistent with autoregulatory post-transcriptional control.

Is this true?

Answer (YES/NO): NO